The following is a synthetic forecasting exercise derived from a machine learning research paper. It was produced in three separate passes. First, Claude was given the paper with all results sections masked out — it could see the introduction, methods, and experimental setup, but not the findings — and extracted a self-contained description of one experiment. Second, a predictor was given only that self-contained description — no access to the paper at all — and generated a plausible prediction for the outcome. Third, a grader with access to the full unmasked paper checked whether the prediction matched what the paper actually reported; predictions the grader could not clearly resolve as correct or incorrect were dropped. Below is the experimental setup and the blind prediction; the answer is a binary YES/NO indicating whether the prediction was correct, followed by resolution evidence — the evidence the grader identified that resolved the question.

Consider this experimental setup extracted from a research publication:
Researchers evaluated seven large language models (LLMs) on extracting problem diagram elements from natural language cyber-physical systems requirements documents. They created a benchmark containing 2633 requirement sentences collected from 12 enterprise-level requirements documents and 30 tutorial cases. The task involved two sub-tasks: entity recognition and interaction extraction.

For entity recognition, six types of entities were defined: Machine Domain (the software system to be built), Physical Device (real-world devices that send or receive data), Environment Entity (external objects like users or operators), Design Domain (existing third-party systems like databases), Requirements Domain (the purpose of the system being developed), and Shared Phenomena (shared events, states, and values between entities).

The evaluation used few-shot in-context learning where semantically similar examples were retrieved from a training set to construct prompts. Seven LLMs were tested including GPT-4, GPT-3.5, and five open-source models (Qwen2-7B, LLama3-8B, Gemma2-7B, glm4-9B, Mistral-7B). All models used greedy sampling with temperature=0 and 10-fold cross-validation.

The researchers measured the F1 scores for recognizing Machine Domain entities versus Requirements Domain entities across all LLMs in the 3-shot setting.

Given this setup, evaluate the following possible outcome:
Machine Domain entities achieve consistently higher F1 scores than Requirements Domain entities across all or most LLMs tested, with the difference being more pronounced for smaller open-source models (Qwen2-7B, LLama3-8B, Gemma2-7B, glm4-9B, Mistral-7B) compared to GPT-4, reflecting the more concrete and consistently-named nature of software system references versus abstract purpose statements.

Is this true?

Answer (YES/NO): NO